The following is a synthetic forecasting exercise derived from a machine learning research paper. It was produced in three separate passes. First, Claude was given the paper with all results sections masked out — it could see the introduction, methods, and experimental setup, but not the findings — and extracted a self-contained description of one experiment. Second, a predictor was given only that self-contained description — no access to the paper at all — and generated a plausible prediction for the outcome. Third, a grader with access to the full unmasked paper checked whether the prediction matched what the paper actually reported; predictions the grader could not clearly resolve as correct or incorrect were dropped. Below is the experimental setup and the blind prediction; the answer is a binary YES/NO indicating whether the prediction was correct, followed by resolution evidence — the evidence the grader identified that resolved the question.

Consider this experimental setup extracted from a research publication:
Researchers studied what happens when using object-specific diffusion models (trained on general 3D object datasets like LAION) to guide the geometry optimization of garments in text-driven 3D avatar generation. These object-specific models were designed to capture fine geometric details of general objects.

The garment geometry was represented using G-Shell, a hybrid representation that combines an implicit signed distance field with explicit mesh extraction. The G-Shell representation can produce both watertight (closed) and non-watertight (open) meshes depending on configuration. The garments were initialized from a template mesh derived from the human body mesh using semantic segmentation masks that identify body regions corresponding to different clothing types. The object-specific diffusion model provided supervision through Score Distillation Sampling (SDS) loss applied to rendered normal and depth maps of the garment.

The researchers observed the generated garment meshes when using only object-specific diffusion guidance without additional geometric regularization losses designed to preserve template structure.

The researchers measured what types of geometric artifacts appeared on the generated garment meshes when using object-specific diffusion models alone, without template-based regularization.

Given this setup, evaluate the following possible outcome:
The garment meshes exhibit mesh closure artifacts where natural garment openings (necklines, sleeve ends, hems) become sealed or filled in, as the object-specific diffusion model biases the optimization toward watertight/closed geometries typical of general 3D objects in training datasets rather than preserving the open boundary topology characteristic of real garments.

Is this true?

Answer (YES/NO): NO